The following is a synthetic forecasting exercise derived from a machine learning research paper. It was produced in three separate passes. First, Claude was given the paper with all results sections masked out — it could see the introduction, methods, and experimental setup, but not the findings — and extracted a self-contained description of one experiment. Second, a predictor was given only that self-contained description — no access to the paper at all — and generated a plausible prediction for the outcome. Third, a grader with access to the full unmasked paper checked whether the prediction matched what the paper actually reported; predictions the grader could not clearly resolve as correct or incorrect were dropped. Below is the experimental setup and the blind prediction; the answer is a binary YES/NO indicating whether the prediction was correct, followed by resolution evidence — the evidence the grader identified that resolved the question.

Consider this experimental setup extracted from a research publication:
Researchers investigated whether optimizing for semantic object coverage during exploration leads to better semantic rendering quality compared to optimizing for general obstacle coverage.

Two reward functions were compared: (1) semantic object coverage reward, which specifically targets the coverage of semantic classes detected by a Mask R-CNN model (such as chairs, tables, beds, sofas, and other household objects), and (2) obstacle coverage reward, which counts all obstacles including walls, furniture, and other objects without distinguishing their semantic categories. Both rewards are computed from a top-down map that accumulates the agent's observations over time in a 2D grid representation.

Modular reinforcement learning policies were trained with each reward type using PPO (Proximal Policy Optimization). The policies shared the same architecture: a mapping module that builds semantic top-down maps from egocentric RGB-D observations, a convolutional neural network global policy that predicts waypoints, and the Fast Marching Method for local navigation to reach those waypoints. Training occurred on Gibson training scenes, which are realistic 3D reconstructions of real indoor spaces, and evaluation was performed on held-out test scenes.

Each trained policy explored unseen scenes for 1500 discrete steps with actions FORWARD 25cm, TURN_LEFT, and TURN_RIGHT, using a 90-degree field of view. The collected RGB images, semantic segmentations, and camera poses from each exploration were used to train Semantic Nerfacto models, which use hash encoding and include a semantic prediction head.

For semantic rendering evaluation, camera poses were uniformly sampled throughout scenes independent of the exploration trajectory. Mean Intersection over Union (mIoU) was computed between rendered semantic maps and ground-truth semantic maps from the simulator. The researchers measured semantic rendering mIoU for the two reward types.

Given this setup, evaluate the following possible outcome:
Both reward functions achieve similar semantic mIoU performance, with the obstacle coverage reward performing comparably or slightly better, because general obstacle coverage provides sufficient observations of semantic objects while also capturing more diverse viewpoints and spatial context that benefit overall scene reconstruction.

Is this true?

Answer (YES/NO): YES